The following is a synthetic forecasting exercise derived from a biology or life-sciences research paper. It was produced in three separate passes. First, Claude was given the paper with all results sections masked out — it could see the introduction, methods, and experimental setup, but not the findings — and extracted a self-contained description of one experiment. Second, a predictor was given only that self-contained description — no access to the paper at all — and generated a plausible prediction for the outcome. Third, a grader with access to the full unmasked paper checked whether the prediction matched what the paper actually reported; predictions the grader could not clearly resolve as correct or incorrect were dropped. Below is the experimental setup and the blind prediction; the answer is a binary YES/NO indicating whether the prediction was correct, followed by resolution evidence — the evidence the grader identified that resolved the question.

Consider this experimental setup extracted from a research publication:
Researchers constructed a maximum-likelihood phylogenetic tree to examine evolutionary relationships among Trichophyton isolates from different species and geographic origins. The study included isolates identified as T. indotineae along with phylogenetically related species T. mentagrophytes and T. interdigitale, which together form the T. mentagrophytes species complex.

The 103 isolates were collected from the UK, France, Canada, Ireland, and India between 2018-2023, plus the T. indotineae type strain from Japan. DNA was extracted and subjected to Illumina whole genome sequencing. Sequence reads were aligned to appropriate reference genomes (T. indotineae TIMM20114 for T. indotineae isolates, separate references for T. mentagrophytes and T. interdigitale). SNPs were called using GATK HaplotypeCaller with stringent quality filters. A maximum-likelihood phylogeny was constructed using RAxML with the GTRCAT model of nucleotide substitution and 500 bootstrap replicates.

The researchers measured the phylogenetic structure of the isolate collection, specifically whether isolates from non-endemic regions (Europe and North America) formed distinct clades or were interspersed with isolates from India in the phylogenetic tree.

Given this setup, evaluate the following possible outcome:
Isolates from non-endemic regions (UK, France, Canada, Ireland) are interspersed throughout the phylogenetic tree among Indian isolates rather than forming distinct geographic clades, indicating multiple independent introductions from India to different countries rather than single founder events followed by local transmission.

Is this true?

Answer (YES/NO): YES